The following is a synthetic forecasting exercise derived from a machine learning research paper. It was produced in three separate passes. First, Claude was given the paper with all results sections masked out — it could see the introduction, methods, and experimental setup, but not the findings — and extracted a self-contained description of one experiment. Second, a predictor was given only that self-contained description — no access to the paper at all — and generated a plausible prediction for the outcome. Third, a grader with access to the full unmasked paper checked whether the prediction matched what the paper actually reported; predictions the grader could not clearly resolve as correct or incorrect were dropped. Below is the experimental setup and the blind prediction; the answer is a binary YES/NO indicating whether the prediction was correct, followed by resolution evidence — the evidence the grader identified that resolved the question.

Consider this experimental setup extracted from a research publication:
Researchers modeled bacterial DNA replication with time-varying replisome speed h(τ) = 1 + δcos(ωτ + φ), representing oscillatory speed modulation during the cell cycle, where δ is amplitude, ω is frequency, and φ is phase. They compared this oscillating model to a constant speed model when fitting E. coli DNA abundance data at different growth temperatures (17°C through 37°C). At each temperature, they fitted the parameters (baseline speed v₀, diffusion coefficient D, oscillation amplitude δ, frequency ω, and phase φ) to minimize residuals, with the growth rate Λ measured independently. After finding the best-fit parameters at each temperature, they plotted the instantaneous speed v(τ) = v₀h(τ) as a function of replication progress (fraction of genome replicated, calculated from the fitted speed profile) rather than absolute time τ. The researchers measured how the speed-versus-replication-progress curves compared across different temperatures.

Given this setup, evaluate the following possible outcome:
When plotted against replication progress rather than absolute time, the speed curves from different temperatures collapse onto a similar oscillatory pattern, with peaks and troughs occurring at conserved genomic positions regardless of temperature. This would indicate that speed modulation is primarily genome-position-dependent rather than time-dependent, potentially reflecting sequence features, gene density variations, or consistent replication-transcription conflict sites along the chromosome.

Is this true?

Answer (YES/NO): NO